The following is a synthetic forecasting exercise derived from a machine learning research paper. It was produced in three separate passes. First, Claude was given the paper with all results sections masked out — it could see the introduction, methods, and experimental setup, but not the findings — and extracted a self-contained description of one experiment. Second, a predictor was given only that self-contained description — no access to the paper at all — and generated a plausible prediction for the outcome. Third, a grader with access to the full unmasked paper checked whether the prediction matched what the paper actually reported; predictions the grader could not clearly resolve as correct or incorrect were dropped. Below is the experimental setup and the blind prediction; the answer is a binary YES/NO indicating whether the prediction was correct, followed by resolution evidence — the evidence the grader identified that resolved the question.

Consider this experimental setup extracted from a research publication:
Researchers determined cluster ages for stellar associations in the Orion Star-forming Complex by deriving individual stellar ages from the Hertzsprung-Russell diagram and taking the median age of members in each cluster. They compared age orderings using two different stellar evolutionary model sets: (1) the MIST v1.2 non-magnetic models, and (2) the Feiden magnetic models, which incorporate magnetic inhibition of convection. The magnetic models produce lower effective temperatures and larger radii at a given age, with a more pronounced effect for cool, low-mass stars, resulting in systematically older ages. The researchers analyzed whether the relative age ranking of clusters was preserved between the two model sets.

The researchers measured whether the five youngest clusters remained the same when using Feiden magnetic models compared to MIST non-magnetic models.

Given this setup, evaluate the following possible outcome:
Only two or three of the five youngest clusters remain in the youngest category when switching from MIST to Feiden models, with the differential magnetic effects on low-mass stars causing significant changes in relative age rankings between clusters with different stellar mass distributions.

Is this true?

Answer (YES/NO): NO